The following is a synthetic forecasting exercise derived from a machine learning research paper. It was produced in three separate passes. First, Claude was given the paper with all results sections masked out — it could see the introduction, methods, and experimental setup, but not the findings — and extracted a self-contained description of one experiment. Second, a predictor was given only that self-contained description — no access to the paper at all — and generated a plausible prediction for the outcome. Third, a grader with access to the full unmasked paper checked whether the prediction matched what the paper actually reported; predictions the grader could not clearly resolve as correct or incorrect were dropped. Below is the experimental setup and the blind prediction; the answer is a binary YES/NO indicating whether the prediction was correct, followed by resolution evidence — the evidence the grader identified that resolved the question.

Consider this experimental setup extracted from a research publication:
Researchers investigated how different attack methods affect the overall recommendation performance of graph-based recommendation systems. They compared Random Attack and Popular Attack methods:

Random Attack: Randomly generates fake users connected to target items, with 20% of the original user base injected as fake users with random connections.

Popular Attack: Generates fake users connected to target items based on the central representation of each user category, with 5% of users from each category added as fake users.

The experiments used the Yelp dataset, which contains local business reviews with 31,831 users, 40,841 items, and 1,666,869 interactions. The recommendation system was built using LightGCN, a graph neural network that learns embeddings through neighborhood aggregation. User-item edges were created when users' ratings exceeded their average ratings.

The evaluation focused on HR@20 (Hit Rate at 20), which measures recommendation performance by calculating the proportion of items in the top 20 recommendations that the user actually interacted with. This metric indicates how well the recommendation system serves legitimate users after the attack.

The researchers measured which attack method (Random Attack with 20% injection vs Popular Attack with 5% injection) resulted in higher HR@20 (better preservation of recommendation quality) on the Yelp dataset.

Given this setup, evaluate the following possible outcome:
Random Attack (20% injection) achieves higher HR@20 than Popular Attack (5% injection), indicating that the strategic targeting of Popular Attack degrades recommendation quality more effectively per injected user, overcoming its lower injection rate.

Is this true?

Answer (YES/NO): YES